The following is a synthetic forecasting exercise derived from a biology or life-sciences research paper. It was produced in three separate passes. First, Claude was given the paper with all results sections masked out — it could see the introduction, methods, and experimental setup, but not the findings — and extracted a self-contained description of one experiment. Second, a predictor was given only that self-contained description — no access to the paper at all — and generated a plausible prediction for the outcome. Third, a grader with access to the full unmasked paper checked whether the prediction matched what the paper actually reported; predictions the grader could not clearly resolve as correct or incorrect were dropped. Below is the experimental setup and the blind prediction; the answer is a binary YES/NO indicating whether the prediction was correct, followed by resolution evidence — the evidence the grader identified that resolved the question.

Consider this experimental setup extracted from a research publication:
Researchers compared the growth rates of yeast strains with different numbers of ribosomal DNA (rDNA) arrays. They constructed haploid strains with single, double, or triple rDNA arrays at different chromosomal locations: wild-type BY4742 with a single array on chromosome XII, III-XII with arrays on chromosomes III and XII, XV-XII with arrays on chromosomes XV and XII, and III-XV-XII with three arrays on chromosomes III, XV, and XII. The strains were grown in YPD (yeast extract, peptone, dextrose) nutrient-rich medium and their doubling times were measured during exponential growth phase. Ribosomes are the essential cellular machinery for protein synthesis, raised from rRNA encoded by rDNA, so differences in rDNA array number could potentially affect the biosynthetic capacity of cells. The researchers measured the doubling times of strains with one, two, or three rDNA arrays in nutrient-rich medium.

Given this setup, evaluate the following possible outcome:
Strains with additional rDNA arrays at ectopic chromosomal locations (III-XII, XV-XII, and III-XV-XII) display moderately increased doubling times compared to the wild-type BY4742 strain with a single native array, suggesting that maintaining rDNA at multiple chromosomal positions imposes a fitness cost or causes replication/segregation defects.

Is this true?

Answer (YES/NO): NO